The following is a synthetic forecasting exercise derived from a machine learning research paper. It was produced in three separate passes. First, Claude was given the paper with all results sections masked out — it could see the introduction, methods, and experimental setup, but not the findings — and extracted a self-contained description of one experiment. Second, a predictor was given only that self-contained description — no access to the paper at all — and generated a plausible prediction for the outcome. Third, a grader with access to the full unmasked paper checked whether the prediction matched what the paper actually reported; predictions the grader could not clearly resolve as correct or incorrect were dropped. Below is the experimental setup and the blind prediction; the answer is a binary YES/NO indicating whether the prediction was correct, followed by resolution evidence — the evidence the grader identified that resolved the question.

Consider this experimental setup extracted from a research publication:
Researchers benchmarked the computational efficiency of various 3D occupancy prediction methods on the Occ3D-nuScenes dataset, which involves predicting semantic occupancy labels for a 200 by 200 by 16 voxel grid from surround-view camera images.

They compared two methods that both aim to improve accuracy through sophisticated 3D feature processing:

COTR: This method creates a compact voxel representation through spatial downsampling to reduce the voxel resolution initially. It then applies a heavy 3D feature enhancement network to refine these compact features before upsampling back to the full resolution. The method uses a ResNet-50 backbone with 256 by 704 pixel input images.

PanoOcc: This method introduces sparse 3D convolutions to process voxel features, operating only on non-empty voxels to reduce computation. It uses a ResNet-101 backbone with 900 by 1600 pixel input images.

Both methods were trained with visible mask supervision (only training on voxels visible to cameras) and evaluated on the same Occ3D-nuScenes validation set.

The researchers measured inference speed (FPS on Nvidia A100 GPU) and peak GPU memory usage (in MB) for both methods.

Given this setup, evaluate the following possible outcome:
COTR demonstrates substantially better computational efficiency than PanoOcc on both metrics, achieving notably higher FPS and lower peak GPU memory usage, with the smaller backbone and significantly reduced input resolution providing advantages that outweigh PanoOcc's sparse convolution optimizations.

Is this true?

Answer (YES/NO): NO